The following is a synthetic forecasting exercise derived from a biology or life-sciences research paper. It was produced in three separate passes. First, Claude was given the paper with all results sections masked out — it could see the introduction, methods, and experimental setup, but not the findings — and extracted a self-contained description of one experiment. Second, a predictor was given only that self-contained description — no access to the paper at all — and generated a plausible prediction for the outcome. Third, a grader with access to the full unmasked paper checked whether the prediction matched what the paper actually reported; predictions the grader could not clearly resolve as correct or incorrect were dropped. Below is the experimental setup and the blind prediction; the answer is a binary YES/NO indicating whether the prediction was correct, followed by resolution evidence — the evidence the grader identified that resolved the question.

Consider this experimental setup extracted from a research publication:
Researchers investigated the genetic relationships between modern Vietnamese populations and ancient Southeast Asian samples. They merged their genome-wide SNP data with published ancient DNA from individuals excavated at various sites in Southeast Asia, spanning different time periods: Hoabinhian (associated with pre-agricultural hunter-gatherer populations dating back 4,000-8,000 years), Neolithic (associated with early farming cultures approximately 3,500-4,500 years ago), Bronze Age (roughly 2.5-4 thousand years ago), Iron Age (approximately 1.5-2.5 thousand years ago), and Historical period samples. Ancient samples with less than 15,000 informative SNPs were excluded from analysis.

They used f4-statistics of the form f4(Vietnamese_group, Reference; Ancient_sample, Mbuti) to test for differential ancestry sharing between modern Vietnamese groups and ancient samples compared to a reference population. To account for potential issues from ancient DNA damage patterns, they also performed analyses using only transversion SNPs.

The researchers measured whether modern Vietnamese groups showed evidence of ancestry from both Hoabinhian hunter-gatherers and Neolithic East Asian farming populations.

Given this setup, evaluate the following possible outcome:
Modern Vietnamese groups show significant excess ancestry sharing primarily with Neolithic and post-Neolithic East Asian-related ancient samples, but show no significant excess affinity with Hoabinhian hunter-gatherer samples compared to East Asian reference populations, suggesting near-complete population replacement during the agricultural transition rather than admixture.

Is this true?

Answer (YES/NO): NO